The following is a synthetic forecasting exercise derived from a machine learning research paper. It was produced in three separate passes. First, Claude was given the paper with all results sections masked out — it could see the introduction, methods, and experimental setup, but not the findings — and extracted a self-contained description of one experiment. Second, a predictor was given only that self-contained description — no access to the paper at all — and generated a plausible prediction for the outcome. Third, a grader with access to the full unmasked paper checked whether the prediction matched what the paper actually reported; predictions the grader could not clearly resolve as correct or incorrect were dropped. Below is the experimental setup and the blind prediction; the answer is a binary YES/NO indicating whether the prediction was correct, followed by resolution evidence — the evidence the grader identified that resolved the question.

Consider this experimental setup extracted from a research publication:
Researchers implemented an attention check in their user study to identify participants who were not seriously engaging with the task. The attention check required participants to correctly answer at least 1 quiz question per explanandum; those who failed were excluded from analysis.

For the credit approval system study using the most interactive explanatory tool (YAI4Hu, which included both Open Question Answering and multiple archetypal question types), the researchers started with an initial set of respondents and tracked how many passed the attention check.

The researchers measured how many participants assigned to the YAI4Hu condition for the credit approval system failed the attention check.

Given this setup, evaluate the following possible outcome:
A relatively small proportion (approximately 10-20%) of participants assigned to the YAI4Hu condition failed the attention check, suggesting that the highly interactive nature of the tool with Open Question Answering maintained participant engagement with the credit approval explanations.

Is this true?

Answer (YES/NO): YES